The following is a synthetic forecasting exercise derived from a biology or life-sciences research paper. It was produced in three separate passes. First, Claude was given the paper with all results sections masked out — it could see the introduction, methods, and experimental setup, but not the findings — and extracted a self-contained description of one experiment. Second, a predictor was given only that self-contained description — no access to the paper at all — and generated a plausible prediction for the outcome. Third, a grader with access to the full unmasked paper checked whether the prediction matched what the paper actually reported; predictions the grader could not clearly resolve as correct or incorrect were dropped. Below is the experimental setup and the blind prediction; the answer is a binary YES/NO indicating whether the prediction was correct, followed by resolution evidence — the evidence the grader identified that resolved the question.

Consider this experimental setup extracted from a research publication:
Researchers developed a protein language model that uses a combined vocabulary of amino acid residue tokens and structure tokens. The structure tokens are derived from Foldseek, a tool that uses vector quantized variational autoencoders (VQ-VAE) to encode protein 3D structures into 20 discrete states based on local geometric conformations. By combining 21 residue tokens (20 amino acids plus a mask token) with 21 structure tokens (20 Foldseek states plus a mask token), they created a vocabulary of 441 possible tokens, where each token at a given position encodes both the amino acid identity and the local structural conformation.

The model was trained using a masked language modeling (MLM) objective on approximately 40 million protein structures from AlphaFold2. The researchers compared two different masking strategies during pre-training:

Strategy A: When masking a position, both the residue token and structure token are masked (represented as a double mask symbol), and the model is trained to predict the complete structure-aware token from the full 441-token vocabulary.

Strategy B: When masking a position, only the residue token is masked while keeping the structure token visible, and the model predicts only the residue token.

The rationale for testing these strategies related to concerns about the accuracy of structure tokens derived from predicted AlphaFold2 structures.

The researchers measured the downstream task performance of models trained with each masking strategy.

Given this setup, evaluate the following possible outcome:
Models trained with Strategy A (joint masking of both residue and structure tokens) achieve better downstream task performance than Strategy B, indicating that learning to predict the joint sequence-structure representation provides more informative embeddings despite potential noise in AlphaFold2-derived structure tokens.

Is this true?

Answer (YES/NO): NO